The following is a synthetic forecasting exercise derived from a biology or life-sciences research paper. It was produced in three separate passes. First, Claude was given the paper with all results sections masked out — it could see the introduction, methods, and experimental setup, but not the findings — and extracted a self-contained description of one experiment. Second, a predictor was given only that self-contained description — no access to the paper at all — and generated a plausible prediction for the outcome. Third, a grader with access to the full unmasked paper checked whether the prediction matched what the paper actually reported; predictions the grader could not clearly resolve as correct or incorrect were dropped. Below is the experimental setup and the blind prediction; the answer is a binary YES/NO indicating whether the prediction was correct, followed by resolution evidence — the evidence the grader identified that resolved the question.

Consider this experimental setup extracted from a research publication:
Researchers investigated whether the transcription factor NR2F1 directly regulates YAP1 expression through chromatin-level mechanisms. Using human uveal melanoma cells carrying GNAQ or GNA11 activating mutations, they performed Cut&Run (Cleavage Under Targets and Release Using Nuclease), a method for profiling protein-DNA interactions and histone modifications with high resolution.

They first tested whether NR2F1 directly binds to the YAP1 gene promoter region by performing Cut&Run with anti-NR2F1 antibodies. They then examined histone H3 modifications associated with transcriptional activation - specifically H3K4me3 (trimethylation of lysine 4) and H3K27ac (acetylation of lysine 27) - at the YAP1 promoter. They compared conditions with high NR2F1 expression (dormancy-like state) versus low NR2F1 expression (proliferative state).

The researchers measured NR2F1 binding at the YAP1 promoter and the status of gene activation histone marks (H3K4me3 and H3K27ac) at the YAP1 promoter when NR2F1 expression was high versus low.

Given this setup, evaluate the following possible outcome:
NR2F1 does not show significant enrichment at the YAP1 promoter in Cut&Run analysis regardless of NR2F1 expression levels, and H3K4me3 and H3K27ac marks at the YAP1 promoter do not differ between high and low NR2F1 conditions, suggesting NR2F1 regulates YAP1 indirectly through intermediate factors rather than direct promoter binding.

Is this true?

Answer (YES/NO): NO